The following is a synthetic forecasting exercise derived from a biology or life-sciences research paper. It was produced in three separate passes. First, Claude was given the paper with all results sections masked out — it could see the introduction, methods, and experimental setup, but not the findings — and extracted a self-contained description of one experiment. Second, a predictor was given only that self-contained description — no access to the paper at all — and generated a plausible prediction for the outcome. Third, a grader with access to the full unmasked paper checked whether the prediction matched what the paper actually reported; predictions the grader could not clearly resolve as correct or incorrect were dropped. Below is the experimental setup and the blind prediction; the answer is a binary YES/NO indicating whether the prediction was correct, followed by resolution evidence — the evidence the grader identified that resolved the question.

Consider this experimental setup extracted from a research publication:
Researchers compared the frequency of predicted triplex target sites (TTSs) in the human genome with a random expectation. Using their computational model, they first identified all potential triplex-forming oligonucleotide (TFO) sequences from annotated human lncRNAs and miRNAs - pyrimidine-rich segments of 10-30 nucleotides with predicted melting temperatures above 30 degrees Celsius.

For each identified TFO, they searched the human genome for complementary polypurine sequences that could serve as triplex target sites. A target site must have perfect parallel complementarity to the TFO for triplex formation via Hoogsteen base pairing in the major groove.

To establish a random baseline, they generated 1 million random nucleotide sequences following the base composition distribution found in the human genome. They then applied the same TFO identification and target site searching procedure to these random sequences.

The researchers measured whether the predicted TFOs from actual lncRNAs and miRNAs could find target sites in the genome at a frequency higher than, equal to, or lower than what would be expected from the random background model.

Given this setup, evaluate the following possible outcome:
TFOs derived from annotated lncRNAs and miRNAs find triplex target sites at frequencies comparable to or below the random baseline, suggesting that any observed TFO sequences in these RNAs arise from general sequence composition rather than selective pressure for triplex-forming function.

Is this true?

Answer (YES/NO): NO